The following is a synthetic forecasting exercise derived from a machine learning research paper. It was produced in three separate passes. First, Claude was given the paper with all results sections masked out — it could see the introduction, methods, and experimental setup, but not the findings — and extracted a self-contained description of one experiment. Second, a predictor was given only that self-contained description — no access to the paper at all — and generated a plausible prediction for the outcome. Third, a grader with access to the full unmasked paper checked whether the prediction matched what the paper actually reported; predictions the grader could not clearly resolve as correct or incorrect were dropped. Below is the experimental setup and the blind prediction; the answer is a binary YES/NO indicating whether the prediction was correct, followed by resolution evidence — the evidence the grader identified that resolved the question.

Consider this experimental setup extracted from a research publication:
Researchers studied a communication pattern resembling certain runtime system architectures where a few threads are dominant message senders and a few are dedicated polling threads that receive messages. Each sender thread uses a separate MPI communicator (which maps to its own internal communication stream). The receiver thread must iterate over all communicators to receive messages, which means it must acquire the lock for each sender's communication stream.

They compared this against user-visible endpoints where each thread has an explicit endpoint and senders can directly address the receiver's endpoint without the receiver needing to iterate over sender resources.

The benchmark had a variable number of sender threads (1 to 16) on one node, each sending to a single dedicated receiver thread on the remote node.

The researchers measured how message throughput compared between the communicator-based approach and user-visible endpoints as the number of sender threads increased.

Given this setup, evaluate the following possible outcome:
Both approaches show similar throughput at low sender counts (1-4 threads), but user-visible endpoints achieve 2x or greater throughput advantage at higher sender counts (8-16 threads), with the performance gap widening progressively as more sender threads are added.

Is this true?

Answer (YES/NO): NO